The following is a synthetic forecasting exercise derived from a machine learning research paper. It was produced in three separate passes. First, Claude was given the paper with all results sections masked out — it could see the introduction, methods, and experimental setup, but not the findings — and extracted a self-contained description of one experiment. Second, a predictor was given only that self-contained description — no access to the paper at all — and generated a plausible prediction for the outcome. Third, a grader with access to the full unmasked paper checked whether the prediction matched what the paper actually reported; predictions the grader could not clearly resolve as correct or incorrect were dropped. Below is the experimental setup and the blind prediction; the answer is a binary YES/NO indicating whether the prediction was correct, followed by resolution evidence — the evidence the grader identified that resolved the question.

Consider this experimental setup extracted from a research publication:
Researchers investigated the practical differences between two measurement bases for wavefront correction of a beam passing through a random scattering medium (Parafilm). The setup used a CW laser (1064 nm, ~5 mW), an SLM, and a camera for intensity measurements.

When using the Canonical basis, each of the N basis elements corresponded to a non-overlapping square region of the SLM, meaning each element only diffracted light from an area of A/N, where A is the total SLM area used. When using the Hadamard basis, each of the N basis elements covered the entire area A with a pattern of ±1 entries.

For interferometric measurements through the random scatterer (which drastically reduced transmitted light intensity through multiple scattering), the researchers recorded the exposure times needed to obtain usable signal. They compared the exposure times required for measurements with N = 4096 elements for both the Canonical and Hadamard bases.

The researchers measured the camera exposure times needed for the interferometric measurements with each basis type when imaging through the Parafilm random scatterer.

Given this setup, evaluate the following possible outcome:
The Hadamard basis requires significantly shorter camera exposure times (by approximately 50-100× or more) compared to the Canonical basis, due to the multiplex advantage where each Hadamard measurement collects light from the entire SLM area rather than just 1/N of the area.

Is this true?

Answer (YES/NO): NO